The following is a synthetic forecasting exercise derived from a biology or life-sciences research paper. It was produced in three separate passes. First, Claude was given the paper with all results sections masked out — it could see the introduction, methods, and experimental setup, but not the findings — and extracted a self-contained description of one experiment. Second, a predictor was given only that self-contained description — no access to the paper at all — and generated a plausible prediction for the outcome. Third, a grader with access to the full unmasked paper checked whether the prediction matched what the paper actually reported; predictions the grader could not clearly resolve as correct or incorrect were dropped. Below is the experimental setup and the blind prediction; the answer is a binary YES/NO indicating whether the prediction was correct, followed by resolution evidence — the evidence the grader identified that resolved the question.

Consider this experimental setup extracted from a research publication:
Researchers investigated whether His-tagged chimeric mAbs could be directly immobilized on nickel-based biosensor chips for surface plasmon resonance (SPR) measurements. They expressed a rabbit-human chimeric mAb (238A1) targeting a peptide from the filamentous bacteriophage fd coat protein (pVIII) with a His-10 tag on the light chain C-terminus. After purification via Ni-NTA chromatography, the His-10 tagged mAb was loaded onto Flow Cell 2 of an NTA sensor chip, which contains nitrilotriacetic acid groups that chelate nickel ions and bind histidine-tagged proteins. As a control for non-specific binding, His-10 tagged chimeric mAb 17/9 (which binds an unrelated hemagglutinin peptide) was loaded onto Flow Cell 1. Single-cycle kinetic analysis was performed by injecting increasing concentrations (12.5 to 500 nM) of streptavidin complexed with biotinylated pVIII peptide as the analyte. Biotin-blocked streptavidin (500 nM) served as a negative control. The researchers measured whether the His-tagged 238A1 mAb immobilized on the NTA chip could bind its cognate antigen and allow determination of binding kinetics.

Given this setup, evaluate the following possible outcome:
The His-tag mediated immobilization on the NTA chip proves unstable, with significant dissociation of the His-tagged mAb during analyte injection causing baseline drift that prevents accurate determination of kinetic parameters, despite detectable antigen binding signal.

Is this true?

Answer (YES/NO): NO